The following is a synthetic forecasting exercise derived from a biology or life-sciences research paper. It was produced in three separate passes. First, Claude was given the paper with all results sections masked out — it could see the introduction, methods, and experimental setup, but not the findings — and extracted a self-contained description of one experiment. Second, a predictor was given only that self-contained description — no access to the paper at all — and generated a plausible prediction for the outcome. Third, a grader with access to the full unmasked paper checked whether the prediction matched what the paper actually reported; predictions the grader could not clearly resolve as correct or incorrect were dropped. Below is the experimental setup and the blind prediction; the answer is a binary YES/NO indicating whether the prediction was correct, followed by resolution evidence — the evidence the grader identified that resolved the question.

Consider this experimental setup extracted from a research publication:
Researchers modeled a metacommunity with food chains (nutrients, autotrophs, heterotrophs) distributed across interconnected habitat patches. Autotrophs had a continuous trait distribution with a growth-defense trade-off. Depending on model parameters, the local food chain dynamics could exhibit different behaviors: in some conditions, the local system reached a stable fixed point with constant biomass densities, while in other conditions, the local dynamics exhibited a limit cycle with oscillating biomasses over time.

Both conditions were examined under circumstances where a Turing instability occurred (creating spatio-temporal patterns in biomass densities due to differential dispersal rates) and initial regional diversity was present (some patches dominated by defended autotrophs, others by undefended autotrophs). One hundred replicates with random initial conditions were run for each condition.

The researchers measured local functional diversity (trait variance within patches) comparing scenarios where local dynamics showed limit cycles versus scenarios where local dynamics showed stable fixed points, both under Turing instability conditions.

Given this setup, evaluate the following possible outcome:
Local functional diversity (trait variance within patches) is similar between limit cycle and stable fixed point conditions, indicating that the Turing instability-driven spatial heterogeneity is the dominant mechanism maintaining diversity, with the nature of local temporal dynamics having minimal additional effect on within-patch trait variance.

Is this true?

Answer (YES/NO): NO